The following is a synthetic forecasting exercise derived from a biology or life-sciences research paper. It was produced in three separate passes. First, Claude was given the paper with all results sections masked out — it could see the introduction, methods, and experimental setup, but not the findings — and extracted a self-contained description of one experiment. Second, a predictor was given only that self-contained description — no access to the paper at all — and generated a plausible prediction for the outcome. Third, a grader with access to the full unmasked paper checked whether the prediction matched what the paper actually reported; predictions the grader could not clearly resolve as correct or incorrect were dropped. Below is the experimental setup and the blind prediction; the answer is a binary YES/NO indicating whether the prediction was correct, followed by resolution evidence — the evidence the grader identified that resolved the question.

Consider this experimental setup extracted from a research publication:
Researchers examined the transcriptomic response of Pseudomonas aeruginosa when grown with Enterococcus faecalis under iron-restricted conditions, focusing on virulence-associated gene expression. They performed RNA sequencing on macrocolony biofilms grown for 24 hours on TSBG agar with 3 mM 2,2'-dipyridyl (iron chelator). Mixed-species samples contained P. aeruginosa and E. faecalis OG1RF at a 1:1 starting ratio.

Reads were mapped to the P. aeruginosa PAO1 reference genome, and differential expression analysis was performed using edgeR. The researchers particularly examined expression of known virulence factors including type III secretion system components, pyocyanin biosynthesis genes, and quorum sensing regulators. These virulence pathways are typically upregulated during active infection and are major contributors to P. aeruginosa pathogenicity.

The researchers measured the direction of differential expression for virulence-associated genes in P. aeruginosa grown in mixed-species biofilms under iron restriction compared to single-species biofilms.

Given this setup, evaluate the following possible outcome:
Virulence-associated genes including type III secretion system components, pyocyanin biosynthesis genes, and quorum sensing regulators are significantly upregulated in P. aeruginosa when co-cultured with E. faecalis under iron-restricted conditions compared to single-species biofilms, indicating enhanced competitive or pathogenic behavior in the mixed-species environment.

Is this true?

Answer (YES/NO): NO